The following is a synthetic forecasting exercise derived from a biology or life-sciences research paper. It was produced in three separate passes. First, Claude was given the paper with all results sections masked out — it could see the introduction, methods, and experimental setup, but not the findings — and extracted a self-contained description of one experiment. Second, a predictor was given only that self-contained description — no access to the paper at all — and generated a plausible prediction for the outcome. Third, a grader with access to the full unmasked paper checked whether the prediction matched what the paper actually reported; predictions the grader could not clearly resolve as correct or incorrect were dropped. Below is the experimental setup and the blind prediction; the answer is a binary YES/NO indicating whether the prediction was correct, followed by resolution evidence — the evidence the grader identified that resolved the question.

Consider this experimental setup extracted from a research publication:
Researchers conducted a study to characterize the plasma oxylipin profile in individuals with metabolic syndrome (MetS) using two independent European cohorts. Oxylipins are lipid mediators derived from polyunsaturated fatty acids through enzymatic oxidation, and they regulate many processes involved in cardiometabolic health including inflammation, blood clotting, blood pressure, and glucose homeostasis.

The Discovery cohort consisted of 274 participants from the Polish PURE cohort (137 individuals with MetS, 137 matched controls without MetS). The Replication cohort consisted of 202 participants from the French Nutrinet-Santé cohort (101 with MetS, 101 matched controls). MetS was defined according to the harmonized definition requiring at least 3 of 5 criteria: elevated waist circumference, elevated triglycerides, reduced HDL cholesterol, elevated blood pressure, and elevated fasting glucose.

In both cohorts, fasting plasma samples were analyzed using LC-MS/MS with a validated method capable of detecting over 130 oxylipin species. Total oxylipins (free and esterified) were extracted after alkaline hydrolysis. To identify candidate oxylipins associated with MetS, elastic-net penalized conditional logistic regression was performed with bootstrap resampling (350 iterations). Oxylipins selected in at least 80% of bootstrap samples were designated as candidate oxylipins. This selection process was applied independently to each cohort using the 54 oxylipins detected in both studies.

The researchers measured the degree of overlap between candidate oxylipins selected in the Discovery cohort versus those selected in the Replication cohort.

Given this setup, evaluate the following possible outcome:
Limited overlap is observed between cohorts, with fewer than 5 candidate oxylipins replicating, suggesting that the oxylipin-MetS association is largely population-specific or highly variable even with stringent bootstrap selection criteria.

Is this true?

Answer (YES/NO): NO